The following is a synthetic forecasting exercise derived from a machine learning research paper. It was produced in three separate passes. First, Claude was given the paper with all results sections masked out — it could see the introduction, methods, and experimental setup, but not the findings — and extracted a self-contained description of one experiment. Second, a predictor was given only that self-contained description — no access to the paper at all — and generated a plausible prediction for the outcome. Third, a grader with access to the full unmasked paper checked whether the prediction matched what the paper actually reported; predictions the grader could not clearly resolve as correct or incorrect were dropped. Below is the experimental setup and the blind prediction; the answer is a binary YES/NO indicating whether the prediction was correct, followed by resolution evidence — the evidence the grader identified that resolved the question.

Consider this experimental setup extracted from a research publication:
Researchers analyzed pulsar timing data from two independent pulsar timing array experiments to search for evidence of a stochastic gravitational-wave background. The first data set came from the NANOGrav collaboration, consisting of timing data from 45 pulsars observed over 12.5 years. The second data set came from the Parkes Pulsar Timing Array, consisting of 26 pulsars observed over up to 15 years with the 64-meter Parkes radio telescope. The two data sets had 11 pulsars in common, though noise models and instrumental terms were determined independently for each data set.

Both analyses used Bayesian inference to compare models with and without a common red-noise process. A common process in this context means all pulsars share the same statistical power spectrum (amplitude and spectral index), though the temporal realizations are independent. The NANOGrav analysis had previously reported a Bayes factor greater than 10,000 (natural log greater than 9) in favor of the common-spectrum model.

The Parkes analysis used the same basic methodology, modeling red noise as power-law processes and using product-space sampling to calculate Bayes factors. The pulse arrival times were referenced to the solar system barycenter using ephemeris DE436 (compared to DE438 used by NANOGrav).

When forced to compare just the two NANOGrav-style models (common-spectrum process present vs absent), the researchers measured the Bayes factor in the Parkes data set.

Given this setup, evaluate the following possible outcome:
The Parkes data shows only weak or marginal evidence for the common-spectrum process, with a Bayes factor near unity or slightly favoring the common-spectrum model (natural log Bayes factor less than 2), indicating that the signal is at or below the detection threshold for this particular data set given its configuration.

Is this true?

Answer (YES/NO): NO